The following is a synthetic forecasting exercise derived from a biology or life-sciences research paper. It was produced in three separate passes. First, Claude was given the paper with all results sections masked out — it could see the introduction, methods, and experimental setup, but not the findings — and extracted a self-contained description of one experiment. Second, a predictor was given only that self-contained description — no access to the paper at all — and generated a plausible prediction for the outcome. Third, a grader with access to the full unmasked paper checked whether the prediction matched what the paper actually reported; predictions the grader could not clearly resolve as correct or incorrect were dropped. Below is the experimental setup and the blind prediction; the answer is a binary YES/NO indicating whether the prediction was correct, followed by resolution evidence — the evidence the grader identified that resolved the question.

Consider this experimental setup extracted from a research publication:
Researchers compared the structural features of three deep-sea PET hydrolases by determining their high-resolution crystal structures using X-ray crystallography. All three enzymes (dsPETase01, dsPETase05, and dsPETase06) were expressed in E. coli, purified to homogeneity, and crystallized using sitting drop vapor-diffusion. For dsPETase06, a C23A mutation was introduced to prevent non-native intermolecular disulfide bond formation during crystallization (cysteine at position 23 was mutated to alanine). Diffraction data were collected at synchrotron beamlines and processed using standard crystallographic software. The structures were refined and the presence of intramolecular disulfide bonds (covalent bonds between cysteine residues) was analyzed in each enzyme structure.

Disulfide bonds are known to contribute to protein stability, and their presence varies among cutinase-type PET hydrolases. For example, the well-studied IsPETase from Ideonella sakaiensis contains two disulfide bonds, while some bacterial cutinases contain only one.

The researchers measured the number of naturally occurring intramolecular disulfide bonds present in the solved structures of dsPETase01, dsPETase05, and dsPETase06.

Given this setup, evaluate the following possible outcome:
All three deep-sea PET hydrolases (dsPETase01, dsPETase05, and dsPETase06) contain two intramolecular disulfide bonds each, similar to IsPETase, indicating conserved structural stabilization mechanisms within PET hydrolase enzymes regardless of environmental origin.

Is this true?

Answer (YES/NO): NO